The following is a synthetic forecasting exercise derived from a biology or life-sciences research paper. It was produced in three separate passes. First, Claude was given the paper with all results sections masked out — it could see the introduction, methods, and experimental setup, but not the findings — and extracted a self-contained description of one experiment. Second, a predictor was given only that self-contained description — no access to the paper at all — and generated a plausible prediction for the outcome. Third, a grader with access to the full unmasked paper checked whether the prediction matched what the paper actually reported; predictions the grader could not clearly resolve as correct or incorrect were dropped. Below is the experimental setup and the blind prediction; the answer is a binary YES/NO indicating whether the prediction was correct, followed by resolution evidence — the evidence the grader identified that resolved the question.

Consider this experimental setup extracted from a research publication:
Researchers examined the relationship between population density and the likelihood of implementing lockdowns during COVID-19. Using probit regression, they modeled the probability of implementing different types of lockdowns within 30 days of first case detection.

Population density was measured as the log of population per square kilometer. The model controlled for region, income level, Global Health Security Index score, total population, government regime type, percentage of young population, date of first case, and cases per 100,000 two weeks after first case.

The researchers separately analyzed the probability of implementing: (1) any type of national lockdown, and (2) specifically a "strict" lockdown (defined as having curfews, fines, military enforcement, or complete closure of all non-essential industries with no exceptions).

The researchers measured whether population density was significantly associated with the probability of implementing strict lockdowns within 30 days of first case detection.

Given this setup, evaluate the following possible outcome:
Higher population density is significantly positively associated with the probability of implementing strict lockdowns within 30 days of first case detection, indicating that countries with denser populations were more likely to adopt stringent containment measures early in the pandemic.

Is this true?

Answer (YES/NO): YES